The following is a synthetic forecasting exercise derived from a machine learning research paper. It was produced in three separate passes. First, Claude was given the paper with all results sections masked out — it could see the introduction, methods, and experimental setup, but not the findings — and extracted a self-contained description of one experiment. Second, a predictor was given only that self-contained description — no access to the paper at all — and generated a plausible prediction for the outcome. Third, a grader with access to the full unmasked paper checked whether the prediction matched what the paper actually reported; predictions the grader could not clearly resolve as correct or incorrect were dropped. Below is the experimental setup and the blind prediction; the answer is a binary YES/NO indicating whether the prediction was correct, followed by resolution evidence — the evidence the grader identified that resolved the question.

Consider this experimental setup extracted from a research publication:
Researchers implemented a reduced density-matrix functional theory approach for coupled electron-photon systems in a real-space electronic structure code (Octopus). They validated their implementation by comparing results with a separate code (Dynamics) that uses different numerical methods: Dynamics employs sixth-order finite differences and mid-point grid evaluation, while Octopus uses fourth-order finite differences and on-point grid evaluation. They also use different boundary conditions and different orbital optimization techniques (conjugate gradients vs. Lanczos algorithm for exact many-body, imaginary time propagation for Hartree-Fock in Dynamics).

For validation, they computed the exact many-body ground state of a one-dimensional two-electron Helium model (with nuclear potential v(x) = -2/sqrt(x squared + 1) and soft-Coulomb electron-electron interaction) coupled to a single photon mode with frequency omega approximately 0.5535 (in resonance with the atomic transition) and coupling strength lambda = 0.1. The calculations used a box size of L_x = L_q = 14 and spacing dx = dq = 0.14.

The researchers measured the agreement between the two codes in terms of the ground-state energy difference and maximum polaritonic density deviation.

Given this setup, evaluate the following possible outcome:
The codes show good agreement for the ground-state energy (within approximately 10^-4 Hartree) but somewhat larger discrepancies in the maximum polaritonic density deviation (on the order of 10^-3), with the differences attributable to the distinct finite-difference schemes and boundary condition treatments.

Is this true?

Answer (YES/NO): NO